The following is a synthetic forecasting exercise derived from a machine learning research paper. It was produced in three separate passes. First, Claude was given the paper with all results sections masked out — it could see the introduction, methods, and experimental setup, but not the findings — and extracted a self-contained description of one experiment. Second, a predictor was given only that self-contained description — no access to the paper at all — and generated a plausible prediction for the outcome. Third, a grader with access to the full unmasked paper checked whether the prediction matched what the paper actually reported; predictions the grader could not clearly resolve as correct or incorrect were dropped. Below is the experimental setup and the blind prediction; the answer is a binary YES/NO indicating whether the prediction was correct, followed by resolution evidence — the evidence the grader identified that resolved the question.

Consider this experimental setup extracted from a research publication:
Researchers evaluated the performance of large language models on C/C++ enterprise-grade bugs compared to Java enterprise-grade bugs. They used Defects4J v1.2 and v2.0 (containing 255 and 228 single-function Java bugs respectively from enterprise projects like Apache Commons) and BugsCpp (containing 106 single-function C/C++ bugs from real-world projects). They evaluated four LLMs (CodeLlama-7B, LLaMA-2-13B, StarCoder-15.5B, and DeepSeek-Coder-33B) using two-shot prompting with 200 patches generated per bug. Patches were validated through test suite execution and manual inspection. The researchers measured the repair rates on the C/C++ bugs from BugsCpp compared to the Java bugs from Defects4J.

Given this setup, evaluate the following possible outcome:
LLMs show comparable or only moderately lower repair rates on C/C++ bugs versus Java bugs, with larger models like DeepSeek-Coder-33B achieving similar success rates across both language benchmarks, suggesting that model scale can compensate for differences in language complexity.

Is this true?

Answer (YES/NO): NO